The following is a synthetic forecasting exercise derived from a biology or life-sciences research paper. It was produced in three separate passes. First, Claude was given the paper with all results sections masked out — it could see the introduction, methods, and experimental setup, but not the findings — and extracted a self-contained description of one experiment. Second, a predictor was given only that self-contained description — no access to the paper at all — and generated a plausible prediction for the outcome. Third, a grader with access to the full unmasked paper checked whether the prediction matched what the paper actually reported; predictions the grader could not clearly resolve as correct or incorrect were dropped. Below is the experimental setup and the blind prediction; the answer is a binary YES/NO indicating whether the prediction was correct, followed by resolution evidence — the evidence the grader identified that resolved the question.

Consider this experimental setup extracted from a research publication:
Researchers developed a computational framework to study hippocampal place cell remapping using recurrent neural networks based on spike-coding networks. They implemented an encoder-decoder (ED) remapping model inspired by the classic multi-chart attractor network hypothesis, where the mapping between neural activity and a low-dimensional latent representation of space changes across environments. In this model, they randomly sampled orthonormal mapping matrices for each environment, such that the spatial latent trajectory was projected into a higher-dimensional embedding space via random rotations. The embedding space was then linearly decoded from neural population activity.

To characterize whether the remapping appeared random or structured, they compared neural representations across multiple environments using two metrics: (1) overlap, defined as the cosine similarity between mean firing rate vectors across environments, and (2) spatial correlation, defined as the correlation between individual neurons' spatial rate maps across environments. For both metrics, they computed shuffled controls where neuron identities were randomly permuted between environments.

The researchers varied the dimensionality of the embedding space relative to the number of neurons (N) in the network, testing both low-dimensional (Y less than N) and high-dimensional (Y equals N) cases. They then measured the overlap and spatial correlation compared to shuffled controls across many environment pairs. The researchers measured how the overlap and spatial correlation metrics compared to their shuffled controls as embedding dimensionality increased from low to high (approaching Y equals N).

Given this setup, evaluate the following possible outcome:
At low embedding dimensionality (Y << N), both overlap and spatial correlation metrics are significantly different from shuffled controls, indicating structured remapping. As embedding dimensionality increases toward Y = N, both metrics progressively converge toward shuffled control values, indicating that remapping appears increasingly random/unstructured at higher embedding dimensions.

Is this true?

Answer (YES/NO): NO